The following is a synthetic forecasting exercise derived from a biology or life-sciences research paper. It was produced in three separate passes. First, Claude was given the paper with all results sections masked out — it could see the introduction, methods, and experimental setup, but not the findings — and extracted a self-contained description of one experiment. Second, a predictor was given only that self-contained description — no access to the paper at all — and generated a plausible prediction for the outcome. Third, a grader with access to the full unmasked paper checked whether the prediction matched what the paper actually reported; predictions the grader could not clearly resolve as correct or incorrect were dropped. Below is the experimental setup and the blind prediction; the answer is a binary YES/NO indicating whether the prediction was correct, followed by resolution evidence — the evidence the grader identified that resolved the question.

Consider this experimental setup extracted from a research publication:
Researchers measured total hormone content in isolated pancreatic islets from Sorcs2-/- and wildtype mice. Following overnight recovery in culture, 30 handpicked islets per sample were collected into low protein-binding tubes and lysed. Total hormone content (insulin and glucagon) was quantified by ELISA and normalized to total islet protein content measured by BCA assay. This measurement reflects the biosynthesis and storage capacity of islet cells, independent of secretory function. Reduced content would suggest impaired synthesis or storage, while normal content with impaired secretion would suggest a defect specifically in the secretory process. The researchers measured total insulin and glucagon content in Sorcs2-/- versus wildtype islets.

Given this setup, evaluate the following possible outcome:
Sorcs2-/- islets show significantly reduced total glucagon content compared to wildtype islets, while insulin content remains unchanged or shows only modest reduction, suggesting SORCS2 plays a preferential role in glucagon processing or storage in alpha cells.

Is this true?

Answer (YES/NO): NO